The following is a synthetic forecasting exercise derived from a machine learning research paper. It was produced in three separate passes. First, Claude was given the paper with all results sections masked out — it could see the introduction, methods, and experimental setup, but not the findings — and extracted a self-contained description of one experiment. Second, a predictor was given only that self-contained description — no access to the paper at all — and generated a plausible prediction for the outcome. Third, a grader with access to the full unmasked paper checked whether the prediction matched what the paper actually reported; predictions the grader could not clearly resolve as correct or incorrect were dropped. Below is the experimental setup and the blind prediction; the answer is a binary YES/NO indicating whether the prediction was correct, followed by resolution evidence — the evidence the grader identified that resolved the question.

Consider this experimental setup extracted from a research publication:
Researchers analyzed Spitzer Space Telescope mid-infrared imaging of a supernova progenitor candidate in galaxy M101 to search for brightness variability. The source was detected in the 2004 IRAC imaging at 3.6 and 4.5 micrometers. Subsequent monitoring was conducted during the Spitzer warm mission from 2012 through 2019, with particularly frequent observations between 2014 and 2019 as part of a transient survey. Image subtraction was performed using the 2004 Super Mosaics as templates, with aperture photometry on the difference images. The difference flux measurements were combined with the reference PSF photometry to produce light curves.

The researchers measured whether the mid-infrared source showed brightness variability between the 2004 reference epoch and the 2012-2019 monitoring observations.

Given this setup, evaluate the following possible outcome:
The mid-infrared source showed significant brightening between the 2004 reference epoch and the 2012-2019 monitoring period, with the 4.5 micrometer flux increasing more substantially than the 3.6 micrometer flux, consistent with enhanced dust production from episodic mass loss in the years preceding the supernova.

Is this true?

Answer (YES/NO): NO